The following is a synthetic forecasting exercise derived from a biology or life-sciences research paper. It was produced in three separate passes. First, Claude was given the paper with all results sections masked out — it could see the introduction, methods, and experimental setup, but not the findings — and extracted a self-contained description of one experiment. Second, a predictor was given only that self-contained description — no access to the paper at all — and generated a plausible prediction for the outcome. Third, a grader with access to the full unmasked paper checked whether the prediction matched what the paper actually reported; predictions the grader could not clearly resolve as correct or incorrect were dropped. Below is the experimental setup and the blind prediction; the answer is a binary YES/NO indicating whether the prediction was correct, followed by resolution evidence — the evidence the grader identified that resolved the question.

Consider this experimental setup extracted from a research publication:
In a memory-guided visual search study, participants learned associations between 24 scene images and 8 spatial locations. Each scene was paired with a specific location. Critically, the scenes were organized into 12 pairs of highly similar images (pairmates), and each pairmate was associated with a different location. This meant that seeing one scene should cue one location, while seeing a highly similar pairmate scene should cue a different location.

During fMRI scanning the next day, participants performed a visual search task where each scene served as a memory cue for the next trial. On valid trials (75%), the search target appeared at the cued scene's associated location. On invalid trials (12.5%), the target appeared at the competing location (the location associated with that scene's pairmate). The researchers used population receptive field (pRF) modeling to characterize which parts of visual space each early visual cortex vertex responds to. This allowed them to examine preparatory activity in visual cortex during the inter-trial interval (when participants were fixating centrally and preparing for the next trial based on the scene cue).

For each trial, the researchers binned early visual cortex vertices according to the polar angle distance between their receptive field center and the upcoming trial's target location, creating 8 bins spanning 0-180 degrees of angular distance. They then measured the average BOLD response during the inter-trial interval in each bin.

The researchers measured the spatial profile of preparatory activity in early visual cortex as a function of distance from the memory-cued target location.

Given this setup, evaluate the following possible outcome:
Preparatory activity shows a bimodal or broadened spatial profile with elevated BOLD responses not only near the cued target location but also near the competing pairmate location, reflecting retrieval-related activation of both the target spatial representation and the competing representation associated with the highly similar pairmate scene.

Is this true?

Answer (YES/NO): NO